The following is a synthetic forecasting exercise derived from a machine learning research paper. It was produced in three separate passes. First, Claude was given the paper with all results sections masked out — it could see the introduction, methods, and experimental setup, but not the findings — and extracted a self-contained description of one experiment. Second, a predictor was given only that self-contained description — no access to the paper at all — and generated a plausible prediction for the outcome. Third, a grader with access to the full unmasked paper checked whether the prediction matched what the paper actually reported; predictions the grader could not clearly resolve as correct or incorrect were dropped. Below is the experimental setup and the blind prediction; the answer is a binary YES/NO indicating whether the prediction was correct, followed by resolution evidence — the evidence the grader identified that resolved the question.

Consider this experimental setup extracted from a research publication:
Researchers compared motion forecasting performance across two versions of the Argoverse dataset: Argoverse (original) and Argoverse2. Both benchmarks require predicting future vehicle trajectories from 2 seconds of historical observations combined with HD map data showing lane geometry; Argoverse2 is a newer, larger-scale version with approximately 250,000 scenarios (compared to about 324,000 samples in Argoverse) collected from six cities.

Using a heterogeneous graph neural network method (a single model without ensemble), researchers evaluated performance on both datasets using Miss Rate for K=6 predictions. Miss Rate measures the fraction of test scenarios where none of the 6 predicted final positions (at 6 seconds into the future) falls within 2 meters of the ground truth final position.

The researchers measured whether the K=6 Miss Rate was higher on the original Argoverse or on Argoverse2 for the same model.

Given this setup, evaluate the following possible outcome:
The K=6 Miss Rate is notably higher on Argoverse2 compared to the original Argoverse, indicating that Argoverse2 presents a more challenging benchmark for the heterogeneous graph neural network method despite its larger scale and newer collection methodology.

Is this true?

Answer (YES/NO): YES